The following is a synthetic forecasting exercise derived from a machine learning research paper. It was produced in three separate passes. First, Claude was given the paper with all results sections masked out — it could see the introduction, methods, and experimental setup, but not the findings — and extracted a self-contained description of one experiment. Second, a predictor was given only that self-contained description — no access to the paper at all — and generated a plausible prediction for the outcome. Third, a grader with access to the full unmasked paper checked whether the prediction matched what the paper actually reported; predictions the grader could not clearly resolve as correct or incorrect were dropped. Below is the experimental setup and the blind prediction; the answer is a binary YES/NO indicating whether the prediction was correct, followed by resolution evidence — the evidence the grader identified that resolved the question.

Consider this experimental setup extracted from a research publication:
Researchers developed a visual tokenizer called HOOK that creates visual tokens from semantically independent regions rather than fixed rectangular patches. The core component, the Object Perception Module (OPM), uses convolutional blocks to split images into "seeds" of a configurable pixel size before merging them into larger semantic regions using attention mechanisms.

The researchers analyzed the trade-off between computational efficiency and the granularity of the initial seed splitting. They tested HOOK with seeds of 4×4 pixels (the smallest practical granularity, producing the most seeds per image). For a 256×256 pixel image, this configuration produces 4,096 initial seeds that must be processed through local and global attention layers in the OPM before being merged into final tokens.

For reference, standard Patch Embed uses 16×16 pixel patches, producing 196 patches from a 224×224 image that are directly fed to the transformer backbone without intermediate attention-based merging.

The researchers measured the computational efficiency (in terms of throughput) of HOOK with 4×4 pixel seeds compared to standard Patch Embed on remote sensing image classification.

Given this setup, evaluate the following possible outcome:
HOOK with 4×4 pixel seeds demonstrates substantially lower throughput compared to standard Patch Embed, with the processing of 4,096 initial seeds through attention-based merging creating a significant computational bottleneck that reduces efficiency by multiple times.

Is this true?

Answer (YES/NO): NO